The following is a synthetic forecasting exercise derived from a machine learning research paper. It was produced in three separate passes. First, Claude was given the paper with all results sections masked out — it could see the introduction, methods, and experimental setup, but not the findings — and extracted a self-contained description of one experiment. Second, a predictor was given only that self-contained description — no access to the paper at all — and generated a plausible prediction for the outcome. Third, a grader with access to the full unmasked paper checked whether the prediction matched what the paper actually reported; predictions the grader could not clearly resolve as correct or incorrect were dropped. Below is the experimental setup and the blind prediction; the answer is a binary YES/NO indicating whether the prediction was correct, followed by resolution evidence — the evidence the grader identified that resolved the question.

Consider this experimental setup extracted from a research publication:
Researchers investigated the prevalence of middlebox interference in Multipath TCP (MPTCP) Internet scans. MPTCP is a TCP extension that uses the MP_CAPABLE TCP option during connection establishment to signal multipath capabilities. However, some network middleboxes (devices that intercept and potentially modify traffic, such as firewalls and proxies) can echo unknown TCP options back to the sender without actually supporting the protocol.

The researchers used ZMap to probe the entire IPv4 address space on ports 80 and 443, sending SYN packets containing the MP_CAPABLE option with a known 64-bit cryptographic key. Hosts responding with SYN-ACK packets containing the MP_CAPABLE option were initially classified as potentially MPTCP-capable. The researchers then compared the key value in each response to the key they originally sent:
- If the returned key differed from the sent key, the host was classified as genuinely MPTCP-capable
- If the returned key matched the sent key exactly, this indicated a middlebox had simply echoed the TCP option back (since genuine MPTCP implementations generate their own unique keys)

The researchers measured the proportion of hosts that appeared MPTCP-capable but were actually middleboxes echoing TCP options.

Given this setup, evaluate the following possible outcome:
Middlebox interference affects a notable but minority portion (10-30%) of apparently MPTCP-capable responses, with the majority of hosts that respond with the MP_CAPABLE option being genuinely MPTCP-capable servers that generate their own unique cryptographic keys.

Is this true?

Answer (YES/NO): NO